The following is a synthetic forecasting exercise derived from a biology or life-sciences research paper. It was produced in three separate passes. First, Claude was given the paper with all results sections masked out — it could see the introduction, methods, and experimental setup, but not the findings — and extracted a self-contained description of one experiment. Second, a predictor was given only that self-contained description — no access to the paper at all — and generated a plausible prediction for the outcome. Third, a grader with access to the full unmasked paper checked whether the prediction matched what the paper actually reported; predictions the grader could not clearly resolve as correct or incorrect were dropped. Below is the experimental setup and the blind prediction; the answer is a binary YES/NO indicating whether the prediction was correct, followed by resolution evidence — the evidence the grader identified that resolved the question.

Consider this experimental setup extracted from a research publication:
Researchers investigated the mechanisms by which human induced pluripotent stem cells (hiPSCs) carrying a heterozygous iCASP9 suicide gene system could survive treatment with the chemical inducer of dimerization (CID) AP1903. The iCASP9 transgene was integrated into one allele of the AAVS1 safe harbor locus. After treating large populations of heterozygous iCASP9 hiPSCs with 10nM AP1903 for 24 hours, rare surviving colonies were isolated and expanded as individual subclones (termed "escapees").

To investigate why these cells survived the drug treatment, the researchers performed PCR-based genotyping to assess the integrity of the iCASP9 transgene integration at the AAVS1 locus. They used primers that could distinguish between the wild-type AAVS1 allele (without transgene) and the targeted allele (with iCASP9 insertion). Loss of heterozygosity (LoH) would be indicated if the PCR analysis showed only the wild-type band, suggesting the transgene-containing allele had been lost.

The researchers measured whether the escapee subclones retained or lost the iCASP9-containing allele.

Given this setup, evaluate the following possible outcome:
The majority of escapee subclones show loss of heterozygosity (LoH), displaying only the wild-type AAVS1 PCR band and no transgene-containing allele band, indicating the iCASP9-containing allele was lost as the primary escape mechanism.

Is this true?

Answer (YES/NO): NO